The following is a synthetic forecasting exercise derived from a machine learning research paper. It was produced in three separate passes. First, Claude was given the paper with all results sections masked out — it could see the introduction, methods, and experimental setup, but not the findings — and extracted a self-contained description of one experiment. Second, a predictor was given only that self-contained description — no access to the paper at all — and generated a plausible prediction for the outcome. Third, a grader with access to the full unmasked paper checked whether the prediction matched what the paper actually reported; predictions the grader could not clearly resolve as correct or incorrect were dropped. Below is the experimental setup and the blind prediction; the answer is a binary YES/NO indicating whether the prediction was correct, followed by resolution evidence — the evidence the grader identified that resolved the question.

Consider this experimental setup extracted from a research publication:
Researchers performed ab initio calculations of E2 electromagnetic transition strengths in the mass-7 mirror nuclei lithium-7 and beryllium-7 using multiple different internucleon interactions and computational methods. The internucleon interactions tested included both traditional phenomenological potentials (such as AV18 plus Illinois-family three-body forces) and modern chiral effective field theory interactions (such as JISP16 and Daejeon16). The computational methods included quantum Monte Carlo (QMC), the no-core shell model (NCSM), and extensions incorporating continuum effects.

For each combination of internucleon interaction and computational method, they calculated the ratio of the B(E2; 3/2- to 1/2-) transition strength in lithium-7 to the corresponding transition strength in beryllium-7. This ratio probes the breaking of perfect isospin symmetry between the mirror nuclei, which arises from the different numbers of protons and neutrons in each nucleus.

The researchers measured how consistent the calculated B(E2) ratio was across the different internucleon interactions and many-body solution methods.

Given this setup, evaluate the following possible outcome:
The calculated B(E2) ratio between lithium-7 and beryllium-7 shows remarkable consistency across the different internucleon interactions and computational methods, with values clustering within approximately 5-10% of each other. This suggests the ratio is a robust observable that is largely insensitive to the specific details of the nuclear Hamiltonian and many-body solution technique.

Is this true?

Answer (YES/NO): NO